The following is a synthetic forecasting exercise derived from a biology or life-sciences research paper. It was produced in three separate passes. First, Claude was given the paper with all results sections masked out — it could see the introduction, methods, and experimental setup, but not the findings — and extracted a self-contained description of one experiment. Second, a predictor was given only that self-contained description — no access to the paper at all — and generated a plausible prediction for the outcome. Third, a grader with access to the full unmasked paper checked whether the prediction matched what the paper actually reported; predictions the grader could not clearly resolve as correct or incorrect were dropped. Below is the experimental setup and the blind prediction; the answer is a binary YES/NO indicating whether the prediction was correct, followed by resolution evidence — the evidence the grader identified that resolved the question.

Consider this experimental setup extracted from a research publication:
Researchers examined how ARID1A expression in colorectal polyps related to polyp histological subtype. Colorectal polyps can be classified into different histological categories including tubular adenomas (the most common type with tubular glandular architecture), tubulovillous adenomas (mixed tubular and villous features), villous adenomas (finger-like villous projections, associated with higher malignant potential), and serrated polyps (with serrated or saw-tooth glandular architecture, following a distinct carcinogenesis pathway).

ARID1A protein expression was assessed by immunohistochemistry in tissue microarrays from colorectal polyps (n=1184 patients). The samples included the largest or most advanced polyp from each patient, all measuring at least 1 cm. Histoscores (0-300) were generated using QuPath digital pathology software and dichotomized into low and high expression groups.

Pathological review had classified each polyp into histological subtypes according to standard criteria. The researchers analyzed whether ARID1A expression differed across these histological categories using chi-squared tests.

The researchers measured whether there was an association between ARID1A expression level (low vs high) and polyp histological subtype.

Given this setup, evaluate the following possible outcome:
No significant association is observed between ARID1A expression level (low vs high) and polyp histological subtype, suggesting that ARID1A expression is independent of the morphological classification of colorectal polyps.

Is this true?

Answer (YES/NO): YES